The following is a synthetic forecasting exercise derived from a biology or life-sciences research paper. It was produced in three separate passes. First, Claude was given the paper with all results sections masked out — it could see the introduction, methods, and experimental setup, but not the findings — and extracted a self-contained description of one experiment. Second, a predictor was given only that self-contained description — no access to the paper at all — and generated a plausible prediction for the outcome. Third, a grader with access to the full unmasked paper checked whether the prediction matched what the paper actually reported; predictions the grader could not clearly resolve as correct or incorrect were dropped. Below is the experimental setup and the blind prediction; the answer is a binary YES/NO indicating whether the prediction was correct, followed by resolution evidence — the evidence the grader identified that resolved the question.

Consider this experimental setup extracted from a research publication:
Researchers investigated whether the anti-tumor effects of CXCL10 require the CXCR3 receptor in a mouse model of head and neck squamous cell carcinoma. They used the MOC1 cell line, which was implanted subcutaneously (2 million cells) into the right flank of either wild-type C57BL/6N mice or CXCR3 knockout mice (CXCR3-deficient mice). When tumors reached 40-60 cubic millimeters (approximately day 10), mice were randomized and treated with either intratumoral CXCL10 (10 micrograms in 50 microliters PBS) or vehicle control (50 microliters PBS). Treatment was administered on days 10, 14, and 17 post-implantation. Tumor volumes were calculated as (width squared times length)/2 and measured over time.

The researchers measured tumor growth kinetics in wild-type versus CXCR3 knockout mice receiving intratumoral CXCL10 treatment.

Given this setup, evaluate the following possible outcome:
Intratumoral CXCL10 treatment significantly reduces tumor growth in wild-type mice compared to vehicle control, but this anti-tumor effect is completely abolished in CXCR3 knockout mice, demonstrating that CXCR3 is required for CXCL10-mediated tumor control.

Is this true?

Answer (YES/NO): YES